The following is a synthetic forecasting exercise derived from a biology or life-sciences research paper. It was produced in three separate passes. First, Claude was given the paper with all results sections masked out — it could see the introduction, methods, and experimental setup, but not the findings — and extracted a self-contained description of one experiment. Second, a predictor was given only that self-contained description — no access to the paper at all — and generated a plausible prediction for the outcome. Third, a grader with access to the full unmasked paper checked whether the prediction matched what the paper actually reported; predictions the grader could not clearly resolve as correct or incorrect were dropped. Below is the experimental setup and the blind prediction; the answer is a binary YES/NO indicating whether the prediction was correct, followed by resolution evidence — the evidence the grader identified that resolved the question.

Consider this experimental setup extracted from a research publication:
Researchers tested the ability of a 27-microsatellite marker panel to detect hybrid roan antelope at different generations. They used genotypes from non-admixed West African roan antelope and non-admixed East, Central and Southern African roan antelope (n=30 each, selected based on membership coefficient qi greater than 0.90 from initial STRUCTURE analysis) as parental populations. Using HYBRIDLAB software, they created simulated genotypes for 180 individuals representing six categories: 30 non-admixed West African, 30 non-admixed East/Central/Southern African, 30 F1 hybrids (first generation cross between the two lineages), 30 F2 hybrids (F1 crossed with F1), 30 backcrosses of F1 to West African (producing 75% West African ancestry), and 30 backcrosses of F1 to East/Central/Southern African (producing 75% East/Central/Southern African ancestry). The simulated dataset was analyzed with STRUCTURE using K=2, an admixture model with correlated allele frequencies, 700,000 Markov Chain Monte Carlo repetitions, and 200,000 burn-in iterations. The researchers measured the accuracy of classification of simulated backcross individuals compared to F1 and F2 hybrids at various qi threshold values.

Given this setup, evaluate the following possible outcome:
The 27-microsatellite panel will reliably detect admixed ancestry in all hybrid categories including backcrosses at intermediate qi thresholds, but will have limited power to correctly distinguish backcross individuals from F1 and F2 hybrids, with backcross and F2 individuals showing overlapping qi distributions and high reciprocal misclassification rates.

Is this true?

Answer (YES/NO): NO